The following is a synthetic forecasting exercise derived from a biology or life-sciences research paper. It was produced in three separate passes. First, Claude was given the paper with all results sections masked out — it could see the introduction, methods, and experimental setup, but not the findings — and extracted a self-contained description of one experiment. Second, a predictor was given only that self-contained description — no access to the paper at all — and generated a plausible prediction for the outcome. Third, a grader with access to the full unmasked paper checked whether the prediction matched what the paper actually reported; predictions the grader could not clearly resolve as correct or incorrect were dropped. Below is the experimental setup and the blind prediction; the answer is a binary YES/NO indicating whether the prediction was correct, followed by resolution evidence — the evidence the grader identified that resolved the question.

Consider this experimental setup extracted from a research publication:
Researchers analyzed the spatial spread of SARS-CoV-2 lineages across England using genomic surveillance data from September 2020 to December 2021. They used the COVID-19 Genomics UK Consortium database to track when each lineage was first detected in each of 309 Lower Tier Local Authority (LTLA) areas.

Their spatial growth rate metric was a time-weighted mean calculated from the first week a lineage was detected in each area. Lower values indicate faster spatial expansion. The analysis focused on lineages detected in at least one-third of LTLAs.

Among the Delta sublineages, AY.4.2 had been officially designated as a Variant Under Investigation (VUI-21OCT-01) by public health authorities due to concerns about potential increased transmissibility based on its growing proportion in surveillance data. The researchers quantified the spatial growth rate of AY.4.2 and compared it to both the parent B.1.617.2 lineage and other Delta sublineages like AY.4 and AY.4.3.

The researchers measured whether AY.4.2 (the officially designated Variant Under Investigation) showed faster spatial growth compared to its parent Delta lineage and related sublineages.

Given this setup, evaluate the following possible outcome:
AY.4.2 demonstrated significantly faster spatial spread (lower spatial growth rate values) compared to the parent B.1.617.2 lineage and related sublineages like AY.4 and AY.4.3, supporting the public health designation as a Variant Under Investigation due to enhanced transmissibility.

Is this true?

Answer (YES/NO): YES